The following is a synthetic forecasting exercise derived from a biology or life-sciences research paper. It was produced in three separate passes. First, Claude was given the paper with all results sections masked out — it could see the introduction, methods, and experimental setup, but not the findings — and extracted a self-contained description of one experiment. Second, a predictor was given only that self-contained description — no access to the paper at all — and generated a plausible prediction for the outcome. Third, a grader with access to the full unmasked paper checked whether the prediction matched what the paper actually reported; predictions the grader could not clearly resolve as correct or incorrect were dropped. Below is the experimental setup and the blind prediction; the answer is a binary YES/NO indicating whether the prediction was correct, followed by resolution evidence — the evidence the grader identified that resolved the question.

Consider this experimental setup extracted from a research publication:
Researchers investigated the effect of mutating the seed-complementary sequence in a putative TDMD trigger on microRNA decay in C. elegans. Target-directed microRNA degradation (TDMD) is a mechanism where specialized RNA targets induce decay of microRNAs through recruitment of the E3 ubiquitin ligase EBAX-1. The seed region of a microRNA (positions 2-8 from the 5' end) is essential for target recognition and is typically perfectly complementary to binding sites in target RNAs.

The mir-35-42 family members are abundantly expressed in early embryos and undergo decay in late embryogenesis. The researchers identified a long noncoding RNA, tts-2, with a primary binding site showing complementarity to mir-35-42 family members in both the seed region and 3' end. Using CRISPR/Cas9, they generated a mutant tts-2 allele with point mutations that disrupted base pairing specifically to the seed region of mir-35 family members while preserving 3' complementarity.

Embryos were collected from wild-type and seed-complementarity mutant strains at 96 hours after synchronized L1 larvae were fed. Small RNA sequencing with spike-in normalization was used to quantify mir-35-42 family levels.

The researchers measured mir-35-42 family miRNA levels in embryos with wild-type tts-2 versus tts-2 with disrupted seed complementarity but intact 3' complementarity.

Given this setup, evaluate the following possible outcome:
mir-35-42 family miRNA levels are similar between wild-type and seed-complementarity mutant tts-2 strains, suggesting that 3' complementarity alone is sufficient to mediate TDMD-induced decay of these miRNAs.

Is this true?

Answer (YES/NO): NO